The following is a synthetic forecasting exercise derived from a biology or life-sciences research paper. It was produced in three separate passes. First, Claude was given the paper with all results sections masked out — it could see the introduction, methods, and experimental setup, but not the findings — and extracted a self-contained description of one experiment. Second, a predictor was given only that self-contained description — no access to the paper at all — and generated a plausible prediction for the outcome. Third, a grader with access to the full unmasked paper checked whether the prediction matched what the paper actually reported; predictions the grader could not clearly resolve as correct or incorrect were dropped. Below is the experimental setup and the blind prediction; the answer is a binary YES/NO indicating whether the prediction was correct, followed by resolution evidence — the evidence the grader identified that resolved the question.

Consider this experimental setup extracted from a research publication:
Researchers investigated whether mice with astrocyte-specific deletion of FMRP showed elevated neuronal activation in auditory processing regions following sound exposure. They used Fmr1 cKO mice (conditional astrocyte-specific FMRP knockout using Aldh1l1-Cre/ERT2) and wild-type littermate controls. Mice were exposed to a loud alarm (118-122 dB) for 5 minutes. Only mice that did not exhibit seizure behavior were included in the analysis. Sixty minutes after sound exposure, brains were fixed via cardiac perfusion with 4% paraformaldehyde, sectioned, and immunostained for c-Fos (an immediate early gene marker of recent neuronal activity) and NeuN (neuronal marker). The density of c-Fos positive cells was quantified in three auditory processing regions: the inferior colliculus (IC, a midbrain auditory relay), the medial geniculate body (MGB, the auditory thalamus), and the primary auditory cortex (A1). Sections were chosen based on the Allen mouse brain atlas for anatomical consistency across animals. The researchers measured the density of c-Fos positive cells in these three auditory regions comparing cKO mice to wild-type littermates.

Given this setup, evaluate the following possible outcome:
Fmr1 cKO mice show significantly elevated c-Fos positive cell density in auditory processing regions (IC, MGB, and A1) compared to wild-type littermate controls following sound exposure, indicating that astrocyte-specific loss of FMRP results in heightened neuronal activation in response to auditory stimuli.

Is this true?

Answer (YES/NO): NO